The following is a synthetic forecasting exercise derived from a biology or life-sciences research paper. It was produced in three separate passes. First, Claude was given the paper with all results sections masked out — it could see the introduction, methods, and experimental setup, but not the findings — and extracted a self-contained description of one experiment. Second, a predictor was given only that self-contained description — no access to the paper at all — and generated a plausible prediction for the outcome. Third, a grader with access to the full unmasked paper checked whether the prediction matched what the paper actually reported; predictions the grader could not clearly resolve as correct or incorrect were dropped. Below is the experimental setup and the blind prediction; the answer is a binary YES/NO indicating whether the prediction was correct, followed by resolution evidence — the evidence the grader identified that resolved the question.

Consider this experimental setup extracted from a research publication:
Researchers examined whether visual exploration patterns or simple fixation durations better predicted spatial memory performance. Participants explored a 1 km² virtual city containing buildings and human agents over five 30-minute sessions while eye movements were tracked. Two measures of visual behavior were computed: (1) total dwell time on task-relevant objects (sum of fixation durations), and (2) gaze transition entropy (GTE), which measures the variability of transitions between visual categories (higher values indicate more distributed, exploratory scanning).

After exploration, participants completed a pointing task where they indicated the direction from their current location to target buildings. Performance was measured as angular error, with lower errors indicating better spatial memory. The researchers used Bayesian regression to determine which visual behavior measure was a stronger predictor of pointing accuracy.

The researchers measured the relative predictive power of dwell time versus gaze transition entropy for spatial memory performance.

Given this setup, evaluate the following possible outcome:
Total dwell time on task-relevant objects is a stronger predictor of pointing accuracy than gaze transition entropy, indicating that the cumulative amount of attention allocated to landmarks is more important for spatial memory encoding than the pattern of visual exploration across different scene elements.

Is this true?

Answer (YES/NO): NO